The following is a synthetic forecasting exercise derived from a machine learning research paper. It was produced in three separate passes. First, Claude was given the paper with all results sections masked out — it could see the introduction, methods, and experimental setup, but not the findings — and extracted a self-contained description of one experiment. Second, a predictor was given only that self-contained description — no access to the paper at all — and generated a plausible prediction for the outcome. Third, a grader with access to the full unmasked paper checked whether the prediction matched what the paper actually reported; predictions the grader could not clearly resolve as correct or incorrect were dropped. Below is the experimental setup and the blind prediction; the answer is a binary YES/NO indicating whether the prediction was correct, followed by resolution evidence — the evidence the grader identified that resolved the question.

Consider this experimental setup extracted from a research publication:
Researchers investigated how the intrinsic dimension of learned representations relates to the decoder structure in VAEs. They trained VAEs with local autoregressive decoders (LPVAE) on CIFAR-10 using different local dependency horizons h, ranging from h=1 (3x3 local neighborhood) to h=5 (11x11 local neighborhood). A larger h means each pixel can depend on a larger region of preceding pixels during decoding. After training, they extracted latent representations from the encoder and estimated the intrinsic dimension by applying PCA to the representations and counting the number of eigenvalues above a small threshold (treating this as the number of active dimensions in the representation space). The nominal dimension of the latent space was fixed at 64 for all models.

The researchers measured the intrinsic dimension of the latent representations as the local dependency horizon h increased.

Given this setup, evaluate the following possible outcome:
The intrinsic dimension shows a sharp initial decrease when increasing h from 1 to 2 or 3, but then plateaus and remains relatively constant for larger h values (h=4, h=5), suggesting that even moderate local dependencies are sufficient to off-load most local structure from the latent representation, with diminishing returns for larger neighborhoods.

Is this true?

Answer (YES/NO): NO